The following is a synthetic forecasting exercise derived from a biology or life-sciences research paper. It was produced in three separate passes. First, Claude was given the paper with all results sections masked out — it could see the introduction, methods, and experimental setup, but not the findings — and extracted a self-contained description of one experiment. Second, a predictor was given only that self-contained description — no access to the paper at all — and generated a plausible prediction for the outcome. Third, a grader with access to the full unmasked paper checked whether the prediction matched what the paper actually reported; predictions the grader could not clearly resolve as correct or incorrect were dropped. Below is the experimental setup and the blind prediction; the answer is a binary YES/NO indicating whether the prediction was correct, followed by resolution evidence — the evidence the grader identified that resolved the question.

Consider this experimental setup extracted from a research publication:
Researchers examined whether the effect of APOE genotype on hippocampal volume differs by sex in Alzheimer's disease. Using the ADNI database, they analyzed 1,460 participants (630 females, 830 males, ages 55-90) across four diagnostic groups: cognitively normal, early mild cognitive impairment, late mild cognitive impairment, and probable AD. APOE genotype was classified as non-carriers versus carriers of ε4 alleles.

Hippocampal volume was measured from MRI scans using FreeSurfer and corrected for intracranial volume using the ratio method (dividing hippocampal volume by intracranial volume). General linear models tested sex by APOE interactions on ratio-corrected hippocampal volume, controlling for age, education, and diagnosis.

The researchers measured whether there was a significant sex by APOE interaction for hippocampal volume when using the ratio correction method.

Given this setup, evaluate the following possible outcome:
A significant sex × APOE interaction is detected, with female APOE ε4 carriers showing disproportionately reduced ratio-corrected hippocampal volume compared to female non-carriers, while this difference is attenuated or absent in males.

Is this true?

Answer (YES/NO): NO